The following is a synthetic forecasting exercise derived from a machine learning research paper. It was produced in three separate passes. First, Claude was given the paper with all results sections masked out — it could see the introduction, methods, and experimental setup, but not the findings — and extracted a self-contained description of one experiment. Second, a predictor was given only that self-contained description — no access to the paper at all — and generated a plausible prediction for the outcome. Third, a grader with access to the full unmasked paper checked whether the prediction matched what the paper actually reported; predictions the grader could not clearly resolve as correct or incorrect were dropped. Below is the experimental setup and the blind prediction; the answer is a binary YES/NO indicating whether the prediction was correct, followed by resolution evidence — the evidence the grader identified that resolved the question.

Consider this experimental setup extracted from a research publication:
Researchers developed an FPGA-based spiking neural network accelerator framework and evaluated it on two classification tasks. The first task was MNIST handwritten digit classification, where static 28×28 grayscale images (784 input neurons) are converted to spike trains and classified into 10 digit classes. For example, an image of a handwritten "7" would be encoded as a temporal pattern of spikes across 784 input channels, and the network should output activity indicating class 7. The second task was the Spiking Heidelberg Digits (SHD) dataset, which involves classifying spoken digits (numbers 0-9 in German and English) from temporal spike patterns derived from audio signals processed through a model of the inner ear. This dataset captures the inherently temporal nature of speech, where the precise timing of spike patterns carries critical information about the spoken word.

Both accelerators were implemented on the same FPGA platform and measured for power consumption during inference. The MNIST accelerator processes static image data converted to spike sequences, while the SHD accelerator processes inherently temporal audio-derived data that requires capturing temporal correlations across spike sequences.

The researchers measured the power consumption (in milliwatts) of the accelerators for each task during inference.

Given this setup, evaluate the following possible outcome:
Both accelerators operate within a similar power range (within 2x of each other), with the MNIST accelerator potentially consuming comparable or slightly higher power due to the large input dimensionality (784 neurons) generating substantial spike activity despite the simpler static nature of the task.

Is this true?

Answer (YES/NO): NO